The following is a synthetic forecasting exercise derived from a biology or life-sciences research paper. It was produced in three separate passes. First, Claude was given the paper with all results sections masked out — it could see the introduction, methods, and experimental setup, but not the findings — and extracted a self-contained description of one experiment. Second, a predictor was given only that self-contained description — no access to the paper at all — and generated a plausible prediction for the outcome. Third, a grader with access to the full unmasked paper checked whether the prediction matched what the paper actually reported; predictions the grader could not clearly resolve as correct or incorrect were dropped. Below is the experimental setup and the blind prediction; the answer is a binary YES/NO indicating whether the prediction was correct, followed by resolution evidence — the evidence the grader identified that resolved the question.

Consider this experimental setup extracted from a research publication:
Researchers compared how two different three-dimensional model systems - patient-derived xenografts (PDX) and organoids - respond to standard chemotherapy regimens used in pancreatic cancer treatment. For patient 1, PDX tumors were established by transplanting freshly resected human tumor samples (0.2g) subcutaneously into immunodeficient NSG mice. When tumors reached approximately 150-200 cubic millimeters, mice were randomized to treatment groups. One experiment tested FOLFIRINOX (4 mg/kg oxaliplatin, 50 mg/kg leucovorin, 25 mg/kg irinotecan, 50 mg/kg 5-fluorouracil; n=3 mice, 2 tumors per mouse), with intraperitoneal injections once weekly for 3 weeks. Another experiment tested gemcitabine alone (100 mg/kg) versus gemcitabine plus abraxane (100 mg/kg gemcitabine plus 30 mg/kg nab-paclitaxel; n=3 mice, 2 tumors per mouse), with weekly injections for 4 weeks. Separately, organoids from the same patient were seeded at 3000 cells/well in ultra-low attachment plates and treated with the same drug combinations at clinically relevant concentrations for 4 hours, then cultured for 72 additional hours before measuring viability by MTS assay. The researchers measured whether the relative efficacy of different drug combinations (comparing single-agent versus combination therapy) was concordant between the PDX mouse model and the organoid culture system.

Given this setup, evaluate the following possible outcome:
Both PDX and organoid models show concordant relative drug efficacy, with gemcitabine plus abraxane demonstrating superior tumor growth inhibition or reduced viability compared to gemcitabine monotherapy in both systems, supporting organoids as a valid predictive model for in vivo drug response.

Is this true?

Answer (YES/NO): YES